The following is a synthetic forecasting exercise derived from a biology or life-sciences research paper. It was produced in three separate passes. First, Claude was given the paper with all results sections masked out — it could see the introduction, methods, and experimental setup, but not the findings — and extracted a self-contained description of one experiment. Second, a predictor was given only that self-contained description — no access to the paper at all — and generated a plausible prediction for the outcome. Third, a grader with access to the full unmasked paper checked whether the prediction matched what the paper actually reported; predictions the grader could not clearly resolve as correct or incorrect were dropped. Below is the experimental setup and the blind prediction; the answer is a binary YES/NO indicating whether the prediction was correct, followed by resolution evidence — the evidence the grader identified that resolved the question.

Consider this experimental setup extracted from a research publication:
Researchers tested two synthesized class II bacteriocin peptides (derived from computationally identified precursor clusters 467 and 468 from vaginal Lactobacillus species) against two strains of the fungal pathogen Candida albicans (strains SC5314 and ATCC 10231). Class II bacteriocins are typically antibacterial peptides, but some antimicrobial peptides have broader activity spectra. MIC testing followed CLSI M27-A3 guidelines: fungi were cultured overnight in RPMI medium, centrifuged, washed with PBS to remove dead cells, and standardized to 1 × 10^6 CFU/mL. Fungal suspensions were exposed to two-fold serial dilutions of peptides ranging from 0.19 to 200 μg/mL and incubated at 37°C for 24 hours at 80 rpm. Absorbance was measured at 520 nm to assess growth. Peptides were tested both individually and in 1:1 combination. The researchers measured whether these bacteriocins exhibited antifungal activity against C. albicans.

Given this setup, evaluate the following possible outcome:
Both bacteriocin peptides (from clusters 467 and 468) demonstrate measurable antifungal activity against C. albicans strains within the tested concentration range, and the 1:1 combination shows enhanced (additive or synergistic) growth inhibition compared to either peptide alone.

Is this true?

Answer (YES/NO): NO